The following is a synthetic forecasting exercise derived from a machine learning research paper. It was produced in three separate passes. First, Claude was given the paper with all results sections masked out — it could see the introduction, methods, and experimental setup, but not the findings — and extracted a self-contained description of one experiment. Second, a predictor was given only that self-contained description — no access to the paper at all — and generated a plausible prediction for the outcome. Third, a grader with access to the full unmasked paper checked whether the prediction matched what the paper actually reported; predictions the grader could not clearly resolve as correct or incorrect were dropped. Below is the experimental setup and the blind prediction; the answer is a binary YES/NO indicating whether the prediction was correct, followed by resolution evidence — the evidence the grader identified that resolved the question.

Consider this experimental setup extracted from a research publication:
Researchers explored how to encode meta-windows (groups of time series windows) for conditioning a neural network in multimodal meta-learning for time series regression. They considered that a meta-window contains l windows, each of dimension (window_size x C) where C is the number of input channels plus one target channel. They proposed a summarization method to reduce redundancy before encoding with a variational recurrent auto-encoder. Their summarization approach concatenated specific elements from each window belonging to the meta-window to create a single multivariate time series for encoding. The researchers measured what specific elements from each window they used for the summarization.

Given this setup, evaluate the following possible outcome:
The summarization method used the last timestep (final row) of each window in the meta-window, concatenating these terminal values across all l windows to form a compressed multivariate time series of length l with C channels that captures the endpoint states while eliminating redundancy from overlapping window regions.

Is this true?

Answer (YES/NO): NO